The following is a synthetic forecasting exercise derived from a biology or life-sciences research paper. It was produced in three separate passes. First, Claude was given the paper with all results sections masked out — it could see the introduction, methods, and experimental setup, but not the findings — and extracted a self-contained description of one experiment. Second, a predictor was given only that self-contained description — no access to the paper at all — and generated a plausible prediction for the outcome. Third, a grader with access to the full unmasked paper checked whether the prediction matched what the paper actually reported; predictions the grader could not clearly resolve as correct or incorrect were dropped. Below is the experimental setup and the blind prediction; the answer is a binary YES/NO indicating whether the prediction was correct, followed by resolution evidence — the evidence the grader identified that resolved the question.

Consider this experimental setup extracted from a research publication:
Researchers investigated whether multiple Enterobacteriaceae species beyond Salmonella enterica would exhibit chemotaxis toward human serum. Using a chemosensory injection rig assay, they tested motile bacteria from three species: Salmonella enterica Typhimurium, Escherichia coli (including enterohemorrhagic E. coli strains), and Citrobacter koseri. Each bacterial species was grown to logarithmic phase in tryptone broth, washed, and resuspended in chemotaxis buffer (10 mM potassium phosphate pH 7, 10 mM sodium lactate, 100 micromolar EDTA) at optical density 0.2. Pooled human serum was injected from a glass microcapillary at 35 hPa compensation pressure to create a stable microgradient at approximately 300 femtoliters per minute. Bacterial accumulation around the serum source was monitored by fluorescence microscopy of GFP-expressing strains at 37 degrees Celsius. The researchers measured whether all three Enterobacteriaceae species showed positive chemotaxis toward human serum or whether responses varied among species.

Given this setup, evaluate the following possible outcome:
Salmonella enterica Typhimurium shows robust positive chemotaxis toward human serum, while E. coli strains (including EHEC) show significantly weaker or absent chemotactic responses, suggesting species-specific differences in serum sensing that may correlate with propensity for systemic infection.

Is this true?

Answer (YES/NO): NO